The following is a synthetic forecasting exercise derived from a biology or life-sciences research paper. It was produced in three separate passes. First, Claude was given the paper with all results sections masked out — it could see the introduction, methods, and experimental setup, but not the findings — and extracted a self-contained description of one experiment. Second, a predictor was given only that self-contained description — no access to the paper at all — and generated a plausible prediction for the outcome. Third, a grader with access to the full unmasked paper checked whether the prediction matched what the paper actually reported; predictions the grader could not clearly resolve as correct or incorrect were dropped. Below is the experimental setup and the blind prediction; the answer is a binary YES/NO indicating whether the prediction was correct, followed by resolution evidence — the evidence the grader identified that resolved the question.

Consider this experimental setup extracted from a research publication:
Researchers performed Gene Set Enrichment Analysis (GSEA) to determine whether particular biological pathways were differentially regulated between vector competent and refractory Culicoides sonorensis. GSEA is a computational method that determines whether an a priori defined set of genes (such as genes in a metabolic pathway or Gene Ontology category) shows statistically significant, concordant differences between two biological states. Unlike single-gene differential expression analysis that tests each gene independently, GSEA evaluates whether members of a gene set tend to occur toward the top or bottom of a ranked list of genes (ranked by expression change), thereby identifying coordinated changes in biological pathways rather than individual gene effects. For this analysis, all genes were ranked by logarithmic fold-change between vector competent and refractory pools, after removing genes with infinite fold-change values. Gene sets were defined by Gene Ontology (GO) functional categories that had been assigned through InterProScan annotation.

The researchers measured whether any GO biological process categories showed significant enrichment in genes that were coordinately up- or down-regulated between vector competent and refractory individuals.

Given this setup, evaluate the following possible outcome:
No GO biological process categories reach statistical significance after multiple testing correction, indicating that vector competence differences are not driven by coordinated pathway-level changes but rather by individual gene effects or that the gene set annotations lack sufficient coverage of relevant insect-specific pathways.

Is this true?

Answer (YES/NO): YES